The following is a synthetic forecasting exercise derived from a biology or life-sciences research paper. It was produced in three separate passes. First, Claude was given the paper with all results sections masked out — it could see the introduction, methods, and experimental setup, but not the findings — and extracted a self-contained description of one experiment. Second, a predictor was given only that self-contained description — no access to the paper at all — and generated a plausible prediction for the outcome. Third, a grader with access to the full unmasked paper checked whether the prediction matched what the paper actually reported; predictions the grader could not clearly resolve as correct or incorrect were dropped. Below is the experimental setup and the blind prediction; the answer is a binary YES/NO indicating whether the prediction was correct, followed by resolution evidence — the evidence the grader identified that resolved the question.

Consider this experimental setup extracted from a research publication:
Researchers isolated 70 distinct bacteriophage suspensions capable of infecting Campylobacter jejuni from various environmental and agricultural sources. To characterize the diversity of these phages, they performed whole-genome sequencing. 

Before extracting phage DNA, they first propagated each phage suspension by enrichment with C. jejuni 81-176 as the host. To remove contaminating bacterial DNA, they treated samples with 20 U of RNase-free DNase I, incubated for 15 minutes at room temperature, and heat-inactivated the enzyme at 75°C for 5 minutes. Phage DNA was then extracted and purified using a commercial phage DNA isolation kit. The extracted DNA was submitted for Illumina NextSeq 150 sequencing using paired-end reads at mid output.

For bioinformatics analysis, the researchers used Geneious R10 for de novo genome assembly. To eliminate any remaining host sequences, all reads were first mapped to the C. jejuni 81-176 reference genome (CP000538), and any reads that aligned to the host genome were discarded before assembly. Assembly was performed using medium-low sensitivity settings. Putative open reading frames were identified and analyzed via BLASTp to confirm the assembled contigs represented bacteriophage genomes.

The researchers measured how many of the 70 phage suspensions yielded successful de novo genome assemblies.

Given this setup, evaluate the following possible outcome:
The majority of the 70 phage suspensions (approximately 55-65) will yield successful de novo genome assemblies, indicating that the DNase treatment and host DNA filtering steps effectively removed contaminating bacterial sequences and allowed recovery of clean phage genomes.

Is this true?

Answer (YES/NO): YES